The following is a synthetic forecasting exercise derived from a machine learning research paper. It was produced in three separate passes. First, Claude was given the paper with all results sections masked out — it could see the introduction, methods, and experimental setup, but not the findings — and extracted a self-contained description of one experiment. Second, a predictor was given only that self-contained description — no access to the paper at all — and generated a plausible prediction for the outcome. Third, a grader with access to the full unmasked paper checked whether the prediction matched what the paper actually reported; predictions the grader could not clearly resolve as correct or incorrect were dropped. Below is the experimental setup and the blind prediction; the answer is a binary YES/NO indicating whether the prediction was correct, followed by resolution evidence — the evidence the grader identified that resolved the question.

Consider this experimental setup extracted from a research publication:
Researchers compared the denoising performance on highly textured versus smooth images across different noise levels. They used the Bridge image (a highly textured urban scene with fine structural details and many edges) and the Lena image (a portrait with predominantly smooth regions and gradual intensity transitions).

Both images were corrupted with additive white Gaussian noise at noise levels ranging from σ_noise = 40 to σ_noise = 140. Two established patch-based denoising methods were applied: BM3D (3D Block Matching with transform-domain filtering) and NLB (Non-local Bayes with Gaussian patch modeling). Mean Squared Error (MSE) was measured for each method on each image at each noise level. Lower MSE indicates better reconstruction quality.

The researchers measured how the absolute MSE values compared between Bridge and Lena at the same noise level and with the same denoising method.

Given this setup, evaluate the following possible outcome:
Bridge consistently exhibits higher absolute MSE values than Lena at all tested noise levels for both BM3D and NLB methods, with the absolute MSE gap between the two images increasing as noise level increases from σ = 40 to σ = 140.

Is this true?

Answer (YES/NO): YES